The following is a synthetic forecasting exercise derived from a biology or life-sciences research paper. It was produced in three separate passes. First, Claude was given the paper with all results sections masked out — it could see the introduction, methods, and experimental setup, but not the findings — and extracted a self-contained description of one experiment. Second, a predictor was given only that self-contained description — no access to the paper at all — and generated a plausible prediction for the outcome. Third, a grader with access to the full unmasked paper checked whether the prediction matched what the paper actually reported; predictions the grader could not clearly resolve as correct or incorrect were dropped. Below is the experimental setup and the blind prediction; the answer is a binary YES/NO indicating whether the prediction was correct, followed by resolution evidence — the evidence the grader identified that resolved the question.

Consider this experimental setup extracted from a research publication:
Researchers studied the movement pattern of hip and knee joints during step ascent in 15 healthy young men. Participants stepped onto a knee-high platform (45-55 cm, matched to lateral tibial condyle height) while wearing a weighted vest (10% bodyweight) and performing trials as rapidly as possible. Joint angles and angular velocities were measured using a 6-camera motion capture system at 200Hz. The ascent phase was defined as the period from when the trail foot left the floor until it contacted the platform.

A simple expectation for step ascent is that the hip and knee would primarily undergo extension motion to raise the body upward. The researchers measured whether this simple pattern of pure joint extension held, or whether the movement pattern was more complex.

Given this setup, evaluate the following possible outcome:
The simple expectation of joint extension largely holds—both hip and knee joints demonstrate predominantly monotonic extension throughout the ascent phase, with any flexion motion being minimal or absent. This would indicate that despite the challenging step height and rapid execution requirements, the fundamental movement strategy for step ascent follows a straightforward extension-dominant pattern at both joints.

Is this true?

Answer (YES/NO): NO